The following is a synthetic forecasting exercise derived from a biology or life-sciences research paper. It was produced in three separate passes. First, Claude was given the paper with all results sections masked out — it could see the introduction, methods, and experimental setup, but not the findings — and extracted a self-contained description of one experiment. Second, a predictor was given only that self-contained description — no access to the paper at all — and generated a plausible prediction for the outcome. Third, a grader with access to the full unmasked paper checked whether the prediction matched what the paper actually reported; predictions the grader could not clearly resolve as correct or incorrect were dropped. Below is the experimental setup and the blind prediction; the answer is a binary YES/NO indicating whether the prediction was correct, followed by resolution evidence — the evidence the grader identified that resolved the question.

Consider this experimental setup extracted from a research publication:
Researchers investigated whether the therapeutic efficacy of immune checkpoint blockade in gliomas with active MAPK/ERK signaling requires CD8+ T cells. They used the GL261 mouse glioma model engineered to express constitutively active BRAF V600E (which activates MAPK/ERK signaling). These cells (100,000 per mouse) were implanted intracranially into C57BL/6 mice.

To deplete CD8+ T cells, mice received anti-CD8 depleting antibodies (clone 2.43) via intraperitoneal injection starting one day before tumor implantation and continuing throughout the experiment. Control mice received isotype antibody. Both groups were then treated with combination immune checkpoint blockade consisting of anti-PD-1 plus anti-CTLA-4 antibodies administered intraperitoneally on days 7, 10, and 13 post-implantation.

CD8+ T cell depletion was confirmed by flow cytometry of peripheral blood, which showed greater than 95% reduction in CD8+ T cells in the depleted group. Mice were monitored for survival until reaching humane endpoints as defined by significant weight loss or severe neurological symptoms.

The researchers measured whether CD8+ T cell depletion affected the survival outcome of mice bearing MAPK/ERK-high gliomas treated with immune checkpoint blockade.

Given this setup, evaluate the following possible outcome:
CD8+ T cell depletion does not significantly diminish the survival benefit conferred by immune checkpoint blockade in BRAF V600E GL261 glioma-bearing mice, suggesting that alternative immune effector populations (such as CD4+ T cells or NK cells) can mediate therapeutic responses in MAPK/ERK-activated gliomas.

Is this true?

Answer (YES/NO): NO